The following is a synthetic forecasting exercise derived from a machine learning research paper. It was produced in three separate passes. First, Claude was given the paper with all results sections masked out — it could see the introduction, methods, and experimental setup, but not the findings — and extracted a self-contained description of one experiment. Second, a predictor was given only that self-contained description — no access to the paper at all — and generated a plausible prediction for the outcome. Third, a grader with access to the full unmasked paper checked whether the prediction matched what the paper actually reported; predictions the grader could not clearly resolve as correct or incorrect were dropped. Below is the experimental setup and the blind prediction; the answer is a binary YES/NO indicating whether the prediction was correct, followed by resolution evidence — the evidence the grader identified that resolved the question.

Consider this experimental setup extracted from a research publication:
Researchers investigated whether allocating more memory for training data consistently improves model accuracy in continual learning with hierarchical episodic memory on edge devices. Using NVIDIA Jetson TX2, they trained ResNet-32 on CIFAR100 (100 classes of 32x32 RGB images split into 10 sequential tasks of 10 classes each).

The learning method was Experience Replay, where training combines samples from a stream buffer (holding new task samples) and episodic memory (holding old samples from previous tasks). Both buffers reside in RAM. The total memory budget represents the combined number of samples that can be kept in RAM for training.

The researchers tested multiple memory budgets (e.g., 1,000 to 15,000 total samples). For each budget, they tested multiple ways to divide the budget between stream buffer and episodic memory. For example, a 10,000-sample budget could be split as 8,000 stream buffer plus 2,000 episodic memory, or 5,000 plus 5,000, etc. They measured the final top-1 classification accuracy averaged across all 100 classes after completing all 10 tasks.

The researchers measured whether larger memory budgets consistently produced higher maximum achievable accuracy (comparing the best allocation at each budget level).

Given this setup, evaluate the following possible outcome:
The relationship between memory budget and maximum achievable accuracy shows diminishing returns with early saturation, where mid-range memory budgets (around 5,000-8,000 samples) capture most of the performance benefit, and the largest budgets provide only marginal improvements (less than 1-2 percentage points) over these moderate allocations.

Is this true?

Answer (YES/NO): NO